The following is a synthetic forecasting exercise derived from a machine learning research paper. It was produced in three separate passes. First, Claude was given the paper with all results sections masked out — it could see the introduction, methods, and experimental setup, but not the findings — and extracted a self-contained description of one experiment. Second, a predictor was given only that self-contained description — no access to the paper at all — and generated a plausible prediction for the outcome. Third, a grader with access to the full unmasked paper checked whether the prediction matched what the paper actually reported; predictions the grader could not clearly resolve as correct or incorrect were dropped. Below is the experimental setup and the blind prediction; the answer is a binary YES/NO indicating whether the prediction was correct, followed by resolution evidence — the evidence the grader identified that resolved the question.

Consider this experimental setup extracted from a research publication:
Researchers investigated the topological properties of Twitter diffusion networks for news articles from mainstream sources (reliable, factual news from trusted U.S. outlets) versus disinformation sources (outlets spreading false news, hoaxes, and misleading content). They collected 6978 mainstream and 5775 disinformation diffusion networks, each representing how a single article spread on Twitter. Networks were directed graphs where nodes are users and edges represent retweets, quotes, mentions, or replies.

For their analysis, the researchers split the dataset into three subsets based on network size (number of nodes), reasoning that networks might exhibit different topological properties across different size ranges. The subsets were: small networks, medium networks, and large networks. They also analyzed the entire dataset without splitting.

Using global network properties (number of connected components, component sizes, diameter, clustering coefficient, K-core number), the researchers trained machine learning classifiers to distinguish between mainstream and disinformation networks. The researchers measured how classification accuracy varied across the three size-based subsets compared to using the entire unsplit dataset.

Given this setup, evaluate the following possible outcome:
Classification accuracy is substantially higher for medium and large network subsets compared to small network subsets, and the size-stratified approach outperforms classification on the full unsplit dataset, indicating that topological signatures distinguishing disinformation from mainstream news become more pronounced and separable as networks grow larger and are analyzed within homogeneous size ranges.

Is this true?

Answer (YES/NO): YES